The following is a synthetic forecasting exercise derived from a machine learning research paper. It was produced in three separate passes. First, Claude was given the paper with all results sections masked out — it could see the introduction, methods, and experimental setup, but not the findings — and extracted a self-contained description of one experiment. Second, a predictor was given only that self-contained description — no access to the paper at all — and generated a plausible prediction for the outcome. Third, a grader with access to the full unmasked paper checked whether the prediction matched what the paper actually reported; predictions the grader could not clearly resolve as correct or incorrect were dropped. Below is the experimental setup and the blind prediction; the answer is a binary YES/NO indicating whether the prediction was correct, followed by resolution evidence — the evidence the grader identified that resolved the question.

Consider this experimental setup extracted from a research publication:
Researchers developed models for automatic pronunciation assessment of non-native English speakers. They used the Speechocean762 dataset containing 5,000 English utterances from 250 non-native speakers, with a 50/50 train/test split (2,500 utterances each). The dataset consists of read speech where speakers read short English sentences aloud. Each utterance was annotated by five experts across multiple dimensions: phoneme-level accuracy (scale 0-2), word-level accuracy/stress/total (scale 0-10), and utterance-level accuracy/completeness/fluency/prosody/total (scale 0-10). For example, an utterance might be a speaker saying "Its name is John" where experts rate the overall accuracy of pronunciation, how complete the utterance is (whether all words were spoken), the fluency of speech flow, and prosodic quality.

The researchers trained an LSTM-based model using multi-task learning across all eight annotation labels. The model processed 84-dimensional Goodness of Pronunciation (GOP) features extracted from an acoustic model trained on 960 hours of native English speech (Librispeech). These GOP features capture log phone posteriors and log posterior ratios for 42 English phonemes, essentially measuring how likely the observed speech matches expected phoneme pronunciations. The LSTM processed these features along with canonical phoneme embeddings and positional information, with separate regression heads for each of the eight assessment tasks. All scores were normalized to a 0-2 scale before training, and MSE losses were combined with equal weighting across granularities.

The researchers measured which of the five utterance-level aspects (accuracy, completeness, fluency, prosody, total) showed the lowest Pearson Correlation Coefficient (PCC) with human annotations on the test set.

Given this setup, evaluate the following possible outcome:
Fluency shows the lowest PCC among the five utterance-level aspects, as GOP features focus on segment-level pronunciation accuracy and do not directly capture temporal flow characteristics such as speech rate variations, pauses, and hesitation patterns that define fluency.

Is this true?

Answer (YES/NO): NO